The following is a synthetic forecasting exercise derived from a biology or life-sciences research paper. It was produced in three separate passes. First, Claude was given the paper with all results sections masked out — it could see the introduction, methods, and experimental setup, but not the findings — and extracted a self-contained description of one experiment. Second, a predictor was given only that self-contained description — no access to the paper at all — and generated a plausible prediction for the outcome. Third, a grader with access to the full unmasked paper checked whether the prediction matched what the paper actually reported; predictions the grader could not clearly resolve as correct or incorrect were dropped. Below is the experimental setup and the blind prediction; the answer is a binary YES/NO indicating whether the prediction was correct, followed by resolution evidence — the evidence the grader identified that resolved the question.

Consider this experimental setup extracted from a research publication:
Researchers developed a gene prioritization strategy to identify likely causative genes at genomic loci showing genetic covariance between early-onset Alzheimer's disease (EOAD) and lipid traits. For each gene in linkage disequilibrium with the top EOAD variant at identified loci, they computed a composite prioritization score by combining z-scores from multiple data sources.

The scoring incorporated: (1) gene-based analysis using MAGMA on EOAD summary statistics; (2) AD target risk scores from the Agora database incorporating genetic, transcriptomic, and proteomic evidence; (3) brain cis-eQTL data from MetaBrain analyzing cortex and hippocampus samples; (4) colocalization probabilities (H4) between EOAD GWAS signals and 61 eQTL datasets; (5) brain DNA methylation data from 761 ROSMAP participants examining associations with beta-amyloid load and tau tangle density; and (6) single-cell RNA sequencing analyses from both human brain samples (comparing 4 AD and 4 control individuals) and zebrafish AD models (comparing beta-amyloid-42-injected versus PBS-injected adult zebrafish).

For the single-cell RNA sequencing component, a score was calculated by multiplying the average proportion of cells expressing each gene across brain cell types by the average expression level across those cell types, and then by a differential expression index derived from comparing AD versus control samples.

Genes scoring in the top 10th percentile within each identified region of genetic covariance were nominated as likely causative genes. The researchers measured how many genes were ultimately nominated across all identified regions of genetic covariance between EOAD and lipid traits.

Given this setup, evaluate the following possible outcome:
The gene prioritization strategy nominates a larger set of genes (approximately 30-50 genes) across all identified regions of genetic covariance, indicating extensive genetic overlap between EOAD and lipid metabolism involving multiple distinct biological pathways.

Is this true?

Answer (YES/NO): NO